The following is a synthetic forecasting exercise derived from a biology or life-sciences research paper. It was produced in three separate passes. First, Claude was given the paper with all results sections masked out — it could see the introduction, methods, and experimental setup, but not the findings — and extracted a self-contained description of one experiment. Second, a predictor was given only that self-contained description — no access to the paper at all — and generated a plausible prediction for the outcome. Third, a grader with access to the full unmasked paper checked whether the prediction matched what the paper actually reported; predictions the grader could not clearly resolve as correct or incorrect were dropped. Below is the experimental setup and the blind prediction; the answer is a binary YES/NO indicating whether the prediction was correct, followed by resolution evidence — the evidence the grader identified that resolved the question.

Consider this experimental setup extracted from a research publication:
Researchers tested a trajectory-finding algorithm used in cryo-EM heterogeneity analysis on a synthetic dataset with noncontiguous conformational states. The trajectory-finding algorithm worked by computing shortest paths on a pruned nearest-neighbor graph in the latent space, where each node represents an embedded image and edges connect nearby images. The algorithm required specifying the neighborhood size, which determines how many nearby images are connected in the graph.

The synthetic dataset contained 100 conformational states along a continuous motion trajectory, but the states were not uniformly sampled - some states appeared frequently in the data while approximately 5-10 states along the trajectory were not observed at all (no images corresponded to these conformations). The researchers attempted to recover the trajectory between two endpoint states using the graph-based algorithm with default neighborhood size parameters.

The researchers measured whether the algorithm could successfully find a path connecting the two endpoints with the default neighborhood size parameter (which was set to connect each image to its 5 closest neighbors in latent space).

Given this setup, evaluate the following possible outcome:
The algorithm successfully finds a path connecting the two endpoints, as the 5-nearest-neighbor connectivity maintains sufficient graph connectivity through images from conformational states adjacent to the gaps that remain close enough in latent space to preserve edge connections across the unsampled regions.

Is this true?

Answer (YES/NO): NO